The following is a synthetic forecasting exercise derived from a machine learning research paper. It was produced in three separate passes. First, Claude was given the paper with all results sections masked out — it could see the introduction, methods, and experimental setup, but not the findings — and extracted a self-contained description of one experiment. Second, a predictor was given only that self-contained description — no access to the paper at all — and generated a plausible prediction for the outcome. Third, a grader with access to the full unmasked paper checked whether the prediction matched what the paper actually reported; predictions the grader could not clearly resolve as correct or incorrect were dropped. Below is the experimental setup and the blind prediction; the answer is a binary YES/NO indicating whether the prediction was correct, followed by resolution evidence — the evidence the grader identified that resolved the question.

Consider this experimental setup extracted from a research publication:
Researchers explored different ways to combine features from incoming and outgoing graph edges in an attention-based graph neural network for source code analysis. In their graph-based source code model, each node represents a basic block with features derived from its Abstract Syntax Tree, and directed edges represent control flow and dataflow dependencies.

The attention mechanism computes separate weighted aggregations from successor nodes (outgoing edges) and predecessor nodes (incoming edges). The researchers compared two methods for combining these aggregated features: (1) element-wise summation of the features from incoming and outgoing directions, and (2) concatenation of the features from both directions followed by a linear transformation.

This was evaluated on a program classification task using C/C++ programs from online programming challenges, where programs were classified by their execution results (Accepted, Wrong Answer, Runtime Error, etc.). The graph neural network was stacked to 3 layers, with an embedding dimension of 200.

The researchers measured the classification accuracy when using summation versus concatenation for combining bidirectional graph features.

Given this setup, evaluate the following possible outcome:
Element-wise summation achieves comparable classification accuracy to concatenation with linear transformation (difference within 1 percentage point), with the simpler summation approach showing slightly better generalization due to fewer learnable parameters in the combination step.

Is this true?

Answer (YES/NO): NO